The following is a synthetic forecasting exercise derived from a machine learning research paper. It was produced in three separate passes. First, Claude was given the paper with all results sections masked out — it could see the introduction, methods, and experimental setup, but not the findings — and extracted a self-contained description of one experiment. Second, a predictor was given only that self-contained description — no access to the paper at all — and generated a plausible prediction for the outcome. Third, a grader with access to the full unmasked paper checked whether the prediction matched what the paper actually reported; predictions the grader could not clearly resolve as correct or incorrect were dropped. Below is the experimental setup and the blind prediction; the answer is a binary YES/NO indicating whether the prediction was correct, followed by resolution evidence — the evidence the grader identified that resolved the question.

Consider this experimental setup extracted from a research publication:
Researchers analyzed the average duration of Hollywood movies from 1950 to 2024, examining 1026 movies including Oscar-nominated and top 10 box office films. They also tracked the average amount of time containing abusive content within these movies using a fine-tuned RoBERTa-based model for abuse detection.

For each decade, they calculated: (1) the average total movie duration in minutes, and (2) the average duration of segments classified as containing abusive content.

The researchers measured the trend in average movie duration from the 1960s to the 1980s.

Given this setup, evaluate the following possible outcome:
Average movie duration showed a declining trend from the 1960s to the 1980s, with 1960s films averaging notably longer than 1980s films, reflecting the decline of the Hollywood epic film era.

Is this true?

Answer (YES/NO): YES